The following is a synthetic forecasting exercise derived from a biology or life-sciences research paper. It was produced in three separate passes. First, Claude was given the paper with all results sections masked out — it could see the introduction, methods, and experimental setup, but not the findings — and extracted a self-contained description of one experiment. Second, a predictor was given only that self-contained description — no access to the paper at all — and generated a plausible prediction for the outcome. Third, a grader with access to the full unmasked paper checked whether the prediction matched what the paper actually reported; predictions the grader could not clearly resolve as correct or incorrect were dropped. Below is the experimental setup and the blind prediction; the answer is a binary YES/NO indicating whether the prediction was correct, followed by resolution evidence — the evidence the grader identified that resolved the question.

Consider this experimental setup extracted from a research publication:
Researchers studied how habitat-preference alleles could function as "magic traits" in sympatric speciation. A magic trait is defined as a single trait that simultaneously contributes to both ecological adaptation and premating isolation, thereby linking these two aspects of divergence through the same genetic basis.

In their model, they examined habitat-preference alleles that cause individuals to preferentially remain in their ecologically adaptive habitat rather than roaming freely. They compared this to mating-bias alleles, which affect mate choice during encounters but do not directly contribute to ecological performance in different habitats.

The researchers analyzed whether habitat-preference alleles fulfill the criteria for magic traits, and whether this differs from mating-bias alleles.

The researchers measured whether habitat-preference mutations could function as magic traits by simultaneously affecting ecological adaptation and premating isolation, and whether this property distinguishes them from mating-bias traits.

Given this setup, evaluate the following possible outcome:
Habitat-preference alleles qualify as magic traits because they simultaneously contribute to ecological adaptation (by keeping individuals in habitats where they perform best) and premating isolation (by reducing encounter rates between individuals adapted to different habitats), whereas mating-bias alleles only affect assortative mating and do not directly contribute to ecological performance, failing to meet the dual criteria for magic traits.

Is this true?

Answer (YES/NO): YES